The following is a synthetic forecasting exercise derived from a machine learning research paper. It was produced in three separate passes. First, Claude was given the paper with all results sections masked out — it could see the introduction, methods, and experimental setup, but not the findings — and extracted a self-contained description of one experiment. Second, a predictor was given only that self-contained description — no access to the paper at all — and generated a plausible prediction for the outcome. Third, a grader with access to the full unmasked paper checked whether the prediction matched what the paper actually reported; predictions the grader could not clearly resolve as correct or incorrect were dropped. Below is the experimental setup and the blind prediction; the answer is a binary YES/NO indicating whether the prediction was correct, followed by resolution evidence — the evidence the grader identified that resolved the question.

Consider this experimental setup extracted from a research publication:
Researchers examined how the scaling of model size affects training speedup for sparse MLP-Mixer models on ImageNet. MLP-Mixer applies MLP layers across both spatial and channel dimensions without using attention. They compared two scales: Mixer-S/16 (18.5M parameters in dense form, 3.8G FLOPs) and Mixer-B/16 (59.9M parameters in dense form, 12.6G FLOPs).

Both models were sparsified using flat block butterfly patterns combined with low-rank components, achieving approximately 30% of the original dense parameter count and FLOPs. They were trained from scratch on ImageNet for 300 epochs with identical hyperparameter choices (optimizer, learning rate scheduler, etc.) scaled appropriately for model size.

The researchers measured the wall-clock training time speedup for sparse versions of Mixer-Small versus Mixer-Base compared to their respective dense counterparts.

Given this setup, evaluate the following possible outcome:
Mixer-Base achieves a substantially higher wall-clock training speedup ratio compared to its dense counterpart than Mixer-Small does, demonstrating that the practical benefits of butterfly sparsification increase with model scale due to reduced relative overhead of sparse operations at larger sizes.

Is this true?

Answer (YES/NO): YES